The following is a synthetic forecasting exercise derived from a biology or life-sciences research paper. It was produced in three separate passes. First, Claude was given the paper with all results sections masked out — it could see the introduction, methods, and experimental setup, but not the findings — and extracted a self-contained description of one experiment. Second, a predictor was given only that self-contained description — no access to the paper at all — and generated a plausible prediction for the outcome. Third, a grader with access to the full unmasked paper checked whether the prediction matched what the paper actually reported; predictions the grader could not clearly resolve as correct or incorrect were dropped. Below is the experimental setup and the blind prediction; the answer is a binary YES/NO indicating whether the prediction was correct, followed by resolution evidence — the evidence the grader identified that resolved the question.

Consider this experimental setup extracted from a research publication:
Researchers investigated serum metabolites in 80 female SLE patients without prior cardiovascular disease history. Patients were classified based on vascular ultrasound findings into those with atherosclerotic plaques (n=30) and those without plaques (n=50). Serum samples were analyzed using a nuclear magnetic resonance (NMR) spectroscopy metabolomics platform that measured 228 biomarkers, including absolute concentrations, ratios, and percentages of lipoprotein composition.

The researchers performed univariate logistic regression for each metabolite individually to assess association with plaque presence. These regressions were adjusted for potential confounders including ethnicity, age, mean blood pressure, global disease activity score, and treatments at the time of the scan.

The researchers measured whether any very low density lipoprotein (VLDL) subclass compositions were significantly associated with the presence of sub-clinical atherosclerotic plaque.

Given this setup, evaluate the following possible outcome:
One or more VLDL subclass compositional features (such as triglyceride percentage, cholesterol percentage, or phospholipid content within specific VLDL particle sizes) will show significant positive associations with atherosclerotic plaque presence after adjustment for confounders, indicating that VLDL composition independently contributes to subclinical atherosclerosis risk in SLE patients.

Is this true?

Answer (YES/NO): YES